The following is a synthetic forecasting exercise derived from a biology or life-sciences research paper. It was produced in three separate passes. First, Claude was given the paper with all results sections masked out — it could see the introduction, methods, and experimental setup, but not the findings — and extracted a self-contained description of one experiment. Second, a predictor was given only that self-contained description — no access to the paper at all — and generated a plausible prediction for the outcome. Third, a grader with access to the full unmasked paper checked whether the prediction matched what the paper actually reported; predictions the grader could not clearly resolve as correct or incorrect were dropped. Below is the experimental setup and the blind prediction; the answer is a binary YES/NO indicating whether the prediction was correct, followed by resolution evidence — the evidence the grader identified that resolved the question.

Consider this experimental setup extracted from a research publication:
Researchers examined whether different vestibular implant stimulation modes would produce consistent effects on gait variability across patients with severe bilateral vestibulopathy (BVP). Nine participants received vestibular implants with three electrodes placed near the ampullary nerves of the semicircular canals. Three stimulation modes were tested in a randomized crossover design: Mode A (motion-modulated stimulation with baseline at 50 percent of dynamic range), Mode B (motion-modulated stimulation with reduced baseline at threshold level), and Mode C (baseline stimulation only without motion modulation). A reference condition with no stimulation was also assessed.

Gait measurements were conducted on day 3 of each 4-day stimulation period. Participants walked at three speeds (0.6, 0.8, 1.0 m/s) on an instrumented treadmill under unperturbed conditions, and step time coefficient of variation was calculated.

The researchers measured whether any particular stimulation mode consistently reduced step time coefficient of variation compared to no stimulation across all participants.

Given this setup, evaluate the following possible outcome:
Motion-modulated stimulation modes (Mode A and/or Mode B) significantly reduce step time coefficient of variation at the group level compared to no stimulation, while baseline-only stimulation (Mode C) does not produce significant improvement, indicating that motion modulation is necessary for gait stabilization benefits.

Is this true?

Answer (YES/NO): NO